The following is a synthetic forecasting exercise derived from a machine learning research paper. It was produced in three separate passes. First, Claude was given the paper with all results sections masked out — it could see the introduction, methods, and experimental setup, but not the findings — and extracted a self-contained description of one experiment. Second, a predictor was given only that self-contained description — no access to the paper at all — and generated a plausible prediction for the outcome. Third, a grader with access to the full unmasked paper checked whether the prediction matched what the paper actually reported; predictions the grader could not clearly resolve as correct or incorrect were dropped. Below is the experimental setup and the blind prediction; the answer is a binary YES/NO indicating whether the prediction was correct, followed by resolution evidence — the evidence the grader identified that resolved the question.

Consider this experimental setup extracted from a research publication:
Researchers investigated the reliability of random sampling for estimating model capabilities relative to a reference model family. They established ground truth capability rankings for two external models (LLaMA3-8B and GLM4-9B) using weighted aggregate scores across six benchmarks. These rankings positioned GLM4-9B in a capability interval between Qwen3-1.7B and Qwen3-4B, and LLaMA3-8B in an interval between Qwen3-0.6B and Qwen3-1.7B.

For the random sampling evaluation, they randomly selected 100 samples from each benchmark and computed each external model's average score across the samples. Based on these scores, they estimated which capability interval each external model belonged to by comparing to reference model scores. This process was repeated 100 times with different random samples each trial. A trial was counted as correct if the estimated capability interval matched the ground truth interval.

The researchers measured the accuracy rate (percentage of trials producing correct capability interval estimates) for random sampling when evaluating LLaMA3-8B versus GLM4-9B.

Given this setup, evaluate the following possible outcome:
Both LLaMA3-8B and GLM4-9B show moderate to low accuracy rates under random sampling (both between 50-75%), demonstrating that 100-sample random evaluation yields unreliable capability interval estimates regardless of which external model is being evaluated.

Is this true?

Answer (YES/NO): NO